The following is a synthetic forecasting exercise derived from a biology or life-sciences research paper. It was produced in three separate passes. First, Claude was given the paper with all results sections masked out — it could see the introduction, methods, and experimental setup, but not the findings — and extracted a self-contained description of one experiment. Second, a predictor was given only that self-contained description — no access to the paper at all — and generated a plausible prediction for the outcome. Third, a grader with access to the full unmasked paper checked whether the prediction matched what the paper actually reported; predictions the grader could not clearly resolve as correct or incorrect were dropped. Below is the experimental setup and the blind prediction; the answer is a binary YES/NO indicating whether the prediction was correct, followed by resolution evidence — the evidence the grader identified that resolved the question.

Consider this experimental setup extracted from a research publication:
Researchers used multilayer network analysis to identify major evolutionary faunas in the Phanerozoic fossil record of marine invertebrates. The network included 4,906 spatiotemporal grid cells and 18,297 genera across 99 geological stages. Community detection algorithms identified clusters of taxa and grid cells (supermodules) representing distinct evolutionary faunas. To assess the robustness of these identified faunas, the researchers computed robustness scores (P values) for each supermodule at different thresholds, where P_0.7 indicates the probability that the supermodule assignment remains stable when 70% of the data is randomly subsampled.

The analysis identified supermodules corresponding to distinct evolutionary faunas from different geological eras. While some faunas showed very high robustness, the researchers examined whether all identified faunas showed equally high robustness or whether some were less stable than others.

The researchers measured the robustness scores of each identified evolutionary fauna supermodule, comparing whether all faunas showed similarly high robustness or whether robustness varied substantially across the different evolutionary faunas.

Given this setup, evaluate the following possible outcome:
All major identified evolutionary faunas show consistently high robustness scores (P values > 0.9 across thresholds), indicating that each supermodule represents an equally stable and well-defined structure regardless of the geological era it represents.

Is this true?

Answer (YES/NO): NO